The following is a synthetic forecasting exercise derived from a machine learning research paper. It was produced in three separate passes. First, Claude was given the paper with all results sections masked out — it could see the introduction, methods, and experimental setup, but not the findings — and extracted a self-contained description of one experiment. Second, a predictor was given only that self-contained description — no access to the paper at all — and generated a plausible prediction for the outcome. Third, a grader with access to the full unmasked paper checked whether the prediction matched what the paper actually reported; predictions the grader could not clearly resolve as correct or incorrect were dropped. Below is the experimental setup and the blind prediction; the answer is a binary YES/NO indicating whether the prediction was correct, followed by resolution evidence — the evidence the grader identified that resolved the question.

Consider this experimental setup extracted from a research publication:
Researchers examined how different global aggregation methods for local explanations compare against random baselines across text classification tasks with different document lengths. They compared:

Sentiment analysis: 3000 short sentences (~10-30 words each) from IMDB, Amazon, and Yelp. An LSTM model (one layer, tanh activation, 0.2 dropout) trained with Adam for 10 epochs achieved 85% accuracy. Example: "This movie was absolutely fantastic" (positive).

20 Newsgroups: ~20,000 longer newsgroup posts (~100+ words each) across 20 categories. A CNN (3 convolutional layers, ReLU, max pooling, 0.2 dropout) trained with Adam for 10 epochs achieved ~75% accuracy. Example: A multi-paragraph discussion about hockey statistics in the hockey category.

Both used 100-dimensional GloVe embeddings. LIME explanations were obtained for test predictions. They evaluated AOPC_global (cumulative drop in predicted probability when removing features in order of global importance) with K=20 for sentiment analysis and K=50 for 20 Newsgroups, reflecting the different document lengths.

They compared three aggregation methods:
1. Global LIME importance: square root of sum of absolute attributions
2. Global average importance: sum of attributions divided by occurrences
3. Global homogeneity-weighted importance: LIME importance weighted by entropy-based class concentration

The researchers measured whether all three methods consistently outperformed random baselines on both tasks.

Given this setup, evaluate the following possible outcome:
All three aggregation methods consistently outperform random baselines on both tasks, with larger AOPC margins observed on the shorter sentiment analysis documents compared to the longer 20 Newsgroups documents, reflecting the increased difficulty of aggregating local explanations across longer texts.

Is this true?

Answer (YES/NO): NO